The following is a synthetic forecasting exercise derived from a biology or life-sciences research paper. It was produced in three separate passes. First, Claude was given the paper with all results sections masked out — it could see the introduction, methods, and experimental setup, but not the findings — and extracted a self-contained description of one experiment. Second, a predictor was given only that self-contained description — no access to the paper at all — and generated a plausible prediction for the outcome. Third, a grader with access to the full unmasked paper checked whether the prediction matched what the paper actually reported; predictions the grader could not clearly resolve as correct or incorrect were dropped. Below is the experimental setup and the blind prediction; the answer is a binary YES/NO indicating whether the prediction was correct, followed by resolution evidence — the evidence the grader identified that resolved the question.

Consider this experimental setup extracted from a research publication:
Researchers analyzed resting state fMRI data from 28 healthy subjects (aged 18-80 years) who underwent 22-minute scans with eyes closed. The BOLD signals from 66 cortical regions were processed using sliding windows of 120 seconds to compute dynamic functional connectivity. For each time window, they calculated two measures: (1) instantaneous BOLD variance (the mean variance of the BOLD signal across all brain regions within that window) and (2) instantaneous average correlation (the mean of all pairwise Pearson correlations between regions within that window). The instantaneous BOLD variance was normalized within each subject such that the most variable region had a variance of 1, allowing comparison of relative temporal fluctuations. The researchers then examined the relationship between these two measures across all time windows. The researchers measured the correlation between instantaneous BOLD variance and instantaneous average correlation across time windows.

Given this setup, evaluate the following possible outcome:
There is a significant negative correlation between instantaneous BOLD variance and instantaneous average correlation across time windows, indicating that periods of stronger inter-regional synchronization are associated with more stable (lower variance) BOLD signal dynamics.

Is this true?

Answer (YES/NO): NO